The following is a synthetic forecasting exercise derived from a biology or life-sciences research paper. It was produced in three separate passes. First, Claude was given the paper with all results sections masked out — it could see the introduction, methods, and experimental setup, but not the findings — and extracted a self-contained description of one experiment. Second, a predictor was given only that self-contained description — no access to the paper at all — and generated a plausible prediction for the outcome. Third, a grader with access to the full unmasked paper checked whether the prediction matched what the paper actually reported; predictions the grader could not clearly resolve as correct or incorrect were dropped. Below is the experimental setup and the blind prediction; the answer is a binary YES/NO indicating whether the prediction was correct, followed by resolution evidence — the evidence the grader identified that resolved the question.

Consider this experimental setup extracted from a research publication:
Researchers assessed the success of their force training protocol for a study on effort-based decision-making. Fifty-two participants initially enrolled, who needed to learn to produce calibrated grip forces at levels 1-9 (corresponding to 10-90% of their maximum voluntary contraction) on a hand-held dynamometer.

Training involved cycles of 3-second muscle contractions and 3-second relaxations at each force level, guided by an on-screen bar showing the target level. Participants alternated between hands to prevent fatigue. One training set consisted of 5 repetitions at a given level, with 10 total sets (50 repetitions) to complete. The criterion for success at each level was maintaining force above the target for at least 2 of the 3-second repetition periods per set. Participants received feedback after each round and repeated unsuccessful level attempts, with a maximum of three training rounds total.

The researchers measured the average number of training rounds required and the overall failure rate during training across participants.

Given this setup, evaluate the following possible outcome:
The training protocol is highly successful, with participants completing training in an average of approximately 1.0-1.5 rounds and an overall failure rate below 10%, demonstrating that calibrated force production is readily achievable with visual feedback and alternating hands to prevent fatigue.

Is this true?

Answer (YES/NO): NO